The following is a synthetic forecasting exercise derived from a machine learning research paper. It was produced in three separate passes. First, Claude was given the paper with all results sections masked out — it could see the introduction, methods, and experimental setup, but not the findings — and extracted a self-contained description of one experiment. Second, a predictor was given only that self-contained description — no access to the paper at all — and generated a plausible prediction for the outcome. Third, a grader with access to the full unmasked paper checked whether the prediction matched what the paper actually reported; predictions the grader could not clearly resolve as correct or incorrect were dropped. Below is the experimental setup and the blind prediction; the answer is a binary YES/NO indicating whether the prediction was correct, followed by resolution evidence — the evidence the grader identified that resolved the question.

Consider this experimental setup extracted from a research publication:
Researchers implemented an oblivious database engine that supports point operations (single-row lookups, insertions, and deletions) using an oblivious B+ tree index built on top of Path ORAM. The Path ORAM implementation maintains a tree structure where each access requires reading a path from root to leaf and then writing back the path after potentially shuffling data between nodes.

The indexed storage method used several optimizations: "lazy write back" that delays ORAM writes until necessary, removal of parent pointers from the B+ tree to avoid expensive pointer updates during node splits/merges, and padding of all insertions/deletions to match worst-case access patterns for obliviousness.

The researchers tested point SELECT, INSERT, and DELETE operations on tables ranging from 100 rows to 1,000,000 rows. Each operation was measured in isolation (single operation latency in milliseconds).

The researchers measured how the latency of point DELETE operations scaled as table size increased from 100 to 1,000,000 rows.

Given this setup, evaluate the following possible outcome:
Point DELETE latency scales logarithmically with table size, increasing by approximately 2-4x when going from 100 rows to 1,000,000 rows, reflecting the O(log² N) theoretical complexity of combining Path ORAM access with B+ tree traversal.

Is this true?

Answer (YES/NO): NO